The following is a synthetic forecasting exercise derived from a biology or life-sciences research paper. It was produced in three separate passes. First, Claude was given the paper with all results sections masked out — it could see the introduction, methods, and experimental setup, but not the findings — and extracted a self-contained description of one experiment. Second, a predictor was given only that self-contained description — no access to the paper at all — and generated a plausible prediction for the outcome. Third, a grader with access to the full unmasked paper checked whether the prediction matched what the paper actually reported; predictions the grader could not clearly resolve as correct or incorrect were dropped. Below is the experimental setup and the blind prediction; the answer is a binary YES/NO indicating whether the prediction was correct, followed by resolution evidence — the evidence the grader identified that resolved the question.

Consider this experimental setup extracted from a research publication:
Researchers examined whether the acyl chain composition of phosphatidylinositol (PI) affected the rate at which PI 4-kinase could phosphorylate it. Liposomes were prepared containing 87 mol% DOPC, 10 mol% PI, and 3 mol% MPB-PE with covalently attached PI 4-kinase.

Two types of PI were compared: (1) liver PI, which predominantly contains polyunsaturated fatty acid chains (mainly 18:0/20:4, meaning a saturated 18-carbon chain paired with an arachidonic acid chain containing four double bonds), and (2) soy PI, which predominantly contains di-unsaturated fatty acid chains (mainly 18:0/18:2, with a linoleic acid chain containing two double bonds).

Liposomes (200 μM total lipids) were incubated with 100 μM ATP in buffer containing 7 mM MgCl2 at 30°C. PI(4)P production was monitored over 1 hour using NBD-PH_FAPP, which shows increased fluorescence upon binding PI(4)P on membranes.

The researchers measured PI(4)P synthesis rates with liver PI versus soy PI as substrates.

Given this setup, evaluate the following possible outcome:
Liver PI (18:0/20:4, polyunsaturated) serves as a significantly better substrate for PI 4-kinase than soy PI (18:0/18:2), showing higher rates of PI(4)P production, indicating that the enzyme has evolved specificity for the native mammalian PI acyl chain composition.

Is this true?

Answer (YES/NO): NO